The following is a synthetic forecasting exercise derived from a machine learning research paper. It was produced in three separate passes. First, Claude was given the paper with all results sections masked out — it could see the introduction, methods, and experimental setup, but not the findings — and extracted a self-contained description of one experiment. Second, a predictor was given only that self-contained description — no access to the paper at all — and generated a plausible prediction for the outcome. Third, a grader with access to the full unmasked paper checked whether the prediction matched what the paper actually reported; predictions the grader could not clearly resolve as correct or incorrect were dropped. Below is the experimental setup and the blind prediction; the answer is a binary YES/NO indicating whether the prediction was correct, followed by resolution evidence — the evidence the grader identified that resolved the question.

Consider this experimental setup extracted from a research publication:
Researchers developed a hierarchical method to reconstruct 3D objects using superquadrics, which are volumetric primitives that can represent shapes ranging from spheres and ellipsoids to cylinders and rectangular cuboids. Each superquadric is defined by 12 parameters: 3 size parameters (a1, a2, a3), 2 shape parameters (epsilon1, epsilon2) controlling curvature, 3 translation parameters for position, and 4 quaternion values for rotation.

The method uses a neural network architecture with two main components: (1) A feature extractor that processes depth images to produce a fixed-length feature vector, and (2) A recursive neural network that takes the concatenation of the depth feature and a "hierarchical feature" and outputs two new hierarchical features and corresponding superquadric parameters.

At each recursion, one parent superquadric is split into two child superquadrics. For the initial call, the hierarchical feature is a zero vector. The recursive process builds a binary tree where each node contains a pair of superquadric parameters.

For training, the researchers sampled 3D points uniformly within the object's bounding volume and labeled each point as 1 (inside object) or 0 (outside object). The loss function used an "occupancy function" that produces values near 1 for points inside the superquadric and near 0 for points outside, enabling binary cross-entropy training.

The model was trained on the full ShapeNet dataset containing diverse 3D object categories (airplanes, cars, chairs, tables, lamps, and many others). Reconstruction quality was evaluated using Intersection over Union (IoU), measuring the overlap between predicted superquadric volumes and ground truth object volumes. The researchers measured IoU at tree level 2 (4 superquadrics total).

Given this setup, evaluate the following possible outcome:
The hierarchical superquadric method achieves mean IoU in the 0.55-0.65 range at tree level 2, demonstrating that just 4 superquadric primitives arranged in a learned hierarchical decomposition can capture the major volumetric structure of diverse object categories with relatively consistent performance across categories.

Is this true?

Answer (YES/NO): NO